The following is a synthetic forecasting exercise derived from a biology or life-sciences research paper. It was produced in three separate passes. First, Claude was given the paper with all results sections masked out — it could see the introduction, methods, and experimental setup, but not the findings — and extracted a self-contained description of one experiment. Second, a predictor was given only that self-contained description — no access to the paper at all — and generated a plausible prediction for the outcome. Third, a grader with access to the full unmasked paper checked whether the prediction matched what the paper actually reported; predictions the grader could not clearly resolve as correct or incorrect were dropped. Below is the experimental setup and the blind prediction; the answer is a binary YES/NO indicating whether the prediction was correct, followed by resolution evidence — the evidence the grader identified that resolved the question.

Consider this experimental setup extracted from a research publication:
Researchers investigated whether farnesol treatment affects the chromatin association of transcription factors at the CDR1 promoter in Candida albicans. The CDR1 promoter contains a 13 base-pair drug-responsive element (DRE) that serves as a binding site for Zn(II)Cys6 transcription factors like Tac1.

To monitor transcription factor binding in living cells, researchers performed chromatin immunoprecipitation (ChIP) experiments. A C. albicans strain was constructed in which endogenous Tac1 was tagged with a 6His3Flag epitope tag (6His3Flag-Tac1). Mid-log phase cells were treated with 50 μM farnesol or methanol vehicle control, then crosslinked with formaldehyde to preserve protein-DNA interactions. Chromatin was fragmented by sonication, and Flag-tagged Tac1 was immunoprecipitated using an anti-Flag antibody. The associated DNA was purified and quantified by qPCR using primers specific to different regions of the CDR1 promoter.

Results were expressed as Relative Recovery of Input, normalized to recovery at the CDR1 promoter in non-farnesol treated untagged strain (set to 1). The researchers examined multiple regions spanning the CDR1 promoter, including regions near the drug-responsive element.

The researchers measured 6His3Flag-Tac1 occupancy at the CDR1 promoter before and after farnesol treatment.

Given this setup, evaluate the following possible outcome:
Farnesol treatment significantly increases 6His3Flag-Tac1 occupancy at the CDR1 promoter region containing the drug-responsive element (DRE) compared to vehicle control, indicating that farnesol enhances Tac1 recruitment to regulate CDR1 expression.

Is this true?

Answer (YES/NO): YES